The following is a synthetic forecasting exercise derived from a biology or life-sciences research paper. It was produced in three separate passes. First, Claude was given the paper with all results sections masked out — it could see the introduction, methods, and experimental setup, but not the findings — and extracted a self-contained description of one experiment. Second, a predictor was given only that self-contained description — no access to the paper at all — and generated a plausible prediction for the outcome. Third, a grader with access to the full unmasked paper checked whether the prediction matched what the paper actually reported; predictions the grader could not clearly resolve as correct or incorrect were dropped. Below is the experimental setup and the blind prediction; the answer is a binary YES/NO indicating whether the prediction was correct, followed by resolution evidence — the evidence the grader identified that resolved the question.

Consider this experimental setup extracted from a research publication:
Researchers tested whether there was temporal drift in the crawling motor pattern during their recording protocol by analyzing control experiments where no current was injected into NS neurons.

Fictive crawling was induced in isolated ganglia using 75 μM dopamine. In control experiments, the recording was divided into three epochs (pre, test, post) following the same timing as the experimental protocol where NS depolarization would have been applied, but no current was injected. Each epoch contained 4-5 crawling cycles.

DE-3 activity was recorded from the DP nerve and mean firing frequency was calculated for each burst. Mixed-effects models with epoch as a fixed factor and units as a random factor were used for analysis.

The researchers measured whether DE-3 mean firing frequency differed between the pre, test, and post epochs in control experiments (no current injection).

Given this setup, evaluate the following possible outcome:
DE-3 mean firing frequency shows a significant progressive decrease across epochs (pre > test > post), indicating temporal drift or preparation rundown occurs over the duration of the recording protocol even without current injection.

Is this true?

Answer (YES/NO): NO